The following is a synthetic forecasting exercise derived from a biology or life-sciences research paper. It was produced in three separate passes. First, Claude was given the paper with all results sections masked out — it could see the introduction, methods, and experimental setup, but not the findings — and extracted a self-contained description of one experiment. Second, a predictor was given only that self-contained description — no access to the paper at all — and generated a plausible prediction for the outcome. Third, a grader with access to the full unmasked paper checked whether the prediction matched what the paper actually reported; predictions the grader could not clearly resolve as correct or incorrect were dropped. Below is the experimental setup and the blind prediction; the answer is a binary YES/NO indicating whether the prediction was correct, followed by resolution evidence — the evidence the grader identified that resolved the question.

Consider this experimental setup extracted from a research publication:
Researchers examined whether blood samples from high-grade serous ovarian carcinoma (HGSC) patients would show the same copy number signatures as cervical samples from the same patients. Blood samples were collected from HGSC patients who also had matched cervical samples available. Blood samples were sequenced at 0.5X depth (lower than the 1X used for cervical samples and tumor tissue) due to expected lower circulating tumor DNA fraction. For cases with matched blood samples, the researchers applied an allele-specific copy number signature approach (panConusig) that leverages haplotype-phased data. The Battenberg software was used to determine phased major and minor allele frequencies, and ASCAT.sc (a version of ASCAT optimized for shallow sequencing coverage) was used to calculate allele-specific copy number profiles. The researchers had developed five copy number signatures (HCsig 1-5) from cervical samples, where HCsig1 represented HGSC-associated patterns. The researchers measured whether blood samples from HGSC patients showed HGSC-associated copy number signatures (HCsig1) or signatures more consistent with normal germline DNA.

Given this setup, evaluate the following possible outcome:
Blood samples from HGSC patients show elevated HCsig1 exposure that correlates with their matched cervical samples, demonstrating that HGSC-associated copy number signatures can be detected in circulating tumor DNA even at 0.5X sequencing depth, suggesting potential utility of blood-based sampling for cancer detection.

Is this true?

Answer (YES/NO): NO